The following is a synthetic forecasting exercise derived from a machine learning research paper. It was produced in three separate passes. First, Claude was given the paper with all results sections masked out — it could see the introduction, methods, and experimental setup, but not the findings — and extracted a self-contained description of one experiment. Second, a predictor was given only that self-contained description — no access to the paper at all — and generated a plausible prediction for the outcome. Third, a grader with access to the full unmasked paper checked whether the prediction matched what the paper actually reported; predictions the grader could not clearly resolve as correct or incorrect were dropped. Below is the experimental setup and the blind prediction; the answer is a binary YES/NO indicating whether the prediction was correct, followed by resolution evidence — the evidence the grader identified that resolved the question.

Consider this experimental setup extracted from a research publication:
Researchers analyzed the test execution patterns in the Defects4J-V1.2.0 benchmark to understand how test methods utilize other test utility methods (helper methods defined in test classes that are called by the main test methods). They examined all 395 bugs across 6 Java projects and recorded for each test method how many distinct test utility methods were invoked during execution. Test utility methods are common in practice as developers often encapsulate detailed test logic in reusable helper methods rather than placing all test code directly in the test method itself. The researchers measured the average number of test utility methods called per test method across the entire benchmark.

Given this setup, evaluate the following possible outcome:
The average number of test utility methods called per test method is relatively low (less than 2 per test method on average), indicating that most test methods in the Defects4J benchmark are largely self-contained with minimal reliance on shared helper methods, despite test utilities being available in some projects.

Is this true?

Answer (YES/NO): NO